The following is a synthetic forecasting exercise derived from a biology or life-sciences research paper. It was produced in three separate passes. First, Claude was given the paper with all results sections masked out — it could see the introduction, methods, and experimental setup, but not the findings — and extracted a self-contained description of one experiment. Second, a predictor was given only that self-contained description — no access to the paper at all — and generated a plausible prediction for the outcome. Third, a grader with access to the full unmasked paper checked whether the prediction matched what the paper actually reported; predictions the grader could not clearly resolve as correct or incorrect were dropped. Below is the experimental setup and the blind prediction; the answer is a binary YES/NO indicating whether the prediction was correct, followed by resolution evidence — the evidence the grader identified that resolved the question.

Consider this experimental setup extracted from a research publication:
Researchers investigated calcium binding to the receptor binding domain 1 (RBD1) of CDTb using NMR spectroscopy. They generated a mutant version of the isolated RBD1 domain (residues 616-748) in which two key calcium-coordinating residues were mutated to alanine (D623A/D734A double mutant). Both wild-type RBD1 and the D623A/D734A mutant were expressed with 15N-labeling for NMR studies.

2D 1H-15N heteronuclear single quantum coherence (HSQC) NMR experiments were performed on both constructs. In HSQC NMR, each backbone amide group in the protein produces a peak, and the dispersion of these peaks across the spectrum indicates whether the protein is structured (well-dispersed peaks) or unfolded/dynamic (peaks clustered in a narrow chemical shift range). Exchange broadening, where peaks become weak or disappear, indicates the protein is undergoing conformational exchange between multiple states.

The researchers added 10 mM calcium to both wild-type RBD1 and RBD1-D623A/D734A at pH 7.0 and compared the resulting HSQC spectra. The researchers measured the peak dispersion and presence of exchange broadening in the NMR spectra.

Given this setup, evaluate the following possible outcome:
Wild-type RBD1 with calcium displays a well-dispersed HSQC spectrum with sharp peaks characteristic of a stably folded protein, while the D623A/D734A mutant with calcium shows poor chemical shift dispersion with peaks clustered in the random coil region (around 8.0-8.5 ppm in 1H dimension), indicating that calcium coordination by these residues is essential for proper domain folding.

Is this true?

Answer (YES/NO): NO